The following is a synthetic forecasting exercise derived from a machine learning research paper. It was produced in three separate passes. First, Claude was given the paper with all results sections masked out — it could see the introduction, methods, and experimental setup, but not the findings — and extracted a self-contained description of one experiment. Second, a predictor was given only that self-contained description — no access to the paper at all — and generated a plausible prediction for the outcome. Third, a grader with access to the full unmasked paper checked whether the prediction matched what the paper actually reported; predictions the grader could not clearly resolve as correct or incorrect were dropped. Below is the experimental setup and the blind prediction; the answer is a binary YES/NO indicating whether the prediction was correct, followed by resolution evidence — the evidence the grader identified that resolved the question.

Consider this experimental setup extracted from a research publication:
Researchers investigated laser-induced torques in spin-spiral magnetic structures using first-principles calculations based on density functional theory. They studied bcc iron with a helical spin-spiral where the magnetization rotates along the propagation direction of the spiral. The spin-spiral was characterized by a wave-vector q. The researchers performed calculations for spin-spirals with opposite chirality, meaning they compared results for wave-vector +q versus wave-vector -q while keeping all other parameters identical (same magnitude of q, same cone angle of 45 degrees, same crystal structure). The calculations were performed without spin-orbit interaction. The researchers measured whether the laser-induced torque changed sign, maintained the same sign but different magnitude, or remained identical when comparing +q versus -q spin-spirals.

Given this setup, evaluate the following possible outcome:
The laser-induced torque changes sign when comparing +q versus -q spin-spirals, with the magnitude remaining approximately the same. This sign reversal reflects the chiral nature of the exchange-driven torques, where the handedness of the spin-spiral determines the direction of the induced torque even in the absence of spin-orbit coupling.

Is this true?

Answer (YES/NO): NO